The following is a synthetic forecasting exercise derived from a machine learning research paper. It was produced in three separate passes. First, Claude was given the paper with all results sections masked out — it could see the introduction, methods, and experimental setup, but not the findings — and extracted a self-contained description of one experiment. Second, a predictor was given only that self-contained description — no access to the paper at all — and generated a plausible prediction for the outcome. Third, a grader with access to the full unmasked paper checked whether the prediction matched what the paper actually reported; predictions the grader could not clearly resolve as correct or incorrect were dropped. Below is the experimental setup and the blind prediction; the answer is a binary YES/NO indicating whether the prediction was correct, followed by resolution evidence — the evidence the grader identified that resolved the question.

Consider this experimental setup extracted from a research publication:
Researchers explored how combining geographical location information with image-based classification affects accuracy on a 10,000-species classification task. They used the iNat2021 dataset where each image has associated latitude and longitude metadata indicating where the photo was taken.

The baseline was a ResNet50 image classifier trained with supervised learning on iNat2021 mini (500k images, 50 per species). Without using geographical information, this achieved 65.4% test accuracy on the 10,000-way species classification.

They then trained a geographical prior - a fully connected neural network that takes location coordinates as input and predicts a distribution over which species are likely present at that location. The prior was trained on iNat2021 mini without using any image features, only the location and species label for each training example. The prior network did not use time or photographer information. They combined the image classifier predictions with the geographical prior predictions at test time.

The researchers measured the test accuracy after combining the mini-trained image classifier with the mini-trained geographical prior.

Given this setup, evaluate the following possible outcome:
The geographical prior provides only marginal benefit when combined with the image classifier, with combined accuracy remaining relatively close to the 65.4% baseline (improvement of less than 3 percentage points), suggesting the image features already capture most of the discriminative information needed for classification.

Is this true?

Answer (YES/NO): NO